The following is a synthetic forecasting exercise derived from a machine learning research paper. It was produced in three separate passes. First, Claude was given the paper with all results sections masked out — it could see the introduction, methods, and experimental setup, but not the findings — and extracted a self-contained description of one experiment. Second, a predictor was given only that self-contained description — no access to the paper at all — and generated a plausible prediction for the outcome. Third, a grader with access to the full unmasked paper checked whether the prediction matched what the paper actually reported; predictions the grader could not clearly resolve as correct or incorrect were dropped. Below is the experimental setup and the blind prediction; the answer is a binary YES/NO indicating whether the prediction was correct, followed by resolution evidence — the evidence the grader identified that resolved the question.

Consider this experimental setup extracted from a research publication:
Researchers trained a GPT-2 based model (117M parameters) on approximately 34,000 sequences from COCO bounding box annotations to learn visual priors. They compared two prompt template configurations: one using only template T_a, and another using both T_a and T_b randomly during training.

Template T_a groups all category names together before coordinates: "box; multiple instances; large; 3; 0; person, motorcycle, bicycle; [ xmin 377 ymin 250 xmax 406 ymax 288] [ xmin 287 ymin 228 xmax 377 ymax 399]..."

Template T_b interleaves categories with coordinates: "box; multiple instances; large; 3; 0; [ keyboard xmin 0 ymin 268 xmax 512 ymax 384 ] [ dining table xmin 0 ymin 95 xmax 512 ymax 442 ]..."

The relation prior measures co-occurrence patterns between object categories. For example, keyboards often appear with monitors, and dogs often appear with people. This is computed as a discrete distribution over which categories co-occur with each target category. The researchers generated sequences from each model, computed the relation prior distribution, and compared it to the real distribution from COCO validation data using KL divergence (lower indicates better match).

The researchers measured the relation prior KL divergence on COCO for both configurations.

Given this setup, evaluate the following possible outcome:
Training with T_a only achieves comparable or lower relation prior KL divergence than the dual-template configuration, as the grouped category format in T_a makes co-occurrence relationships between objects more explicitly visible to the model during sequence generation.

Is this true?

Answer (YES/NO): NO